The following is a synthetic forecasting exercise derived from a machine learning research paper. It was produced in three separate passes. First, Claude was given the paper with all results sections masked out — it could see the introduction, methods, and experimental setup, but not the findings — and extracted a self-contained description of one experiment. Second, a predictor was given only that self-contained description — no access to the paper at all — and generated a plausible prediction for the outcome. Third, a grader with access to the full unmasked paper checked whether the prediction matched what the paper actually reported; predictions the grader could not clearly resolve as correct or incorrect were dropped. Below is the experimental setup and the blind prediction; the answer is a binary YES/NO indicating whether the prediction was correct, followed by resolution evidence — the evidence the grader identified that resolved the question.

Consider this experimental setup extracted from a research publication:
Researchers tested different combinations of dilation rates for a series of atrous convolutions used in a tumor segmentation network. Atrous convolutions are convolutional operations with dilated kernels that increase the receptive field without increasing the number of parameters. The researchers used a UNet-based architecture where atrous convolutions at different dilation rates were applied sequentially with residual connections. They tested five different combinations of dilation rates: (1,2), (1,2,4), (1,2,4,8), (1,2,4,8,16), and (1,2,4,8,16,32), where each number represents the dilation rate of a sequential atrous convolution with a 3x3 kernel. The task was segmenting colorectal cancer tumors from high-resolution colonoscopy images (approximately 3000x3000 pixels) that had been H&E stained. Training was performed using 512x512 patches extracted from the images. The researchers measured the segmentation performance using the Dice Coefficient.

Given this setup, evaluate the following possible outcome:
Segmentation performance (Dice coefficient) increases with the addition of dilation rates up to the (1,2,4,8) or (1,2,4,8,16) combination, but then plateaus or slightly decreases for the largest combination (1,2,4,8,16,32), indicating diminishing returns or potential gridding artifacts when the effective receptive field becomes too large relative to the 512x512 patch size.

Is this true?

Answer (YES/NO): NO